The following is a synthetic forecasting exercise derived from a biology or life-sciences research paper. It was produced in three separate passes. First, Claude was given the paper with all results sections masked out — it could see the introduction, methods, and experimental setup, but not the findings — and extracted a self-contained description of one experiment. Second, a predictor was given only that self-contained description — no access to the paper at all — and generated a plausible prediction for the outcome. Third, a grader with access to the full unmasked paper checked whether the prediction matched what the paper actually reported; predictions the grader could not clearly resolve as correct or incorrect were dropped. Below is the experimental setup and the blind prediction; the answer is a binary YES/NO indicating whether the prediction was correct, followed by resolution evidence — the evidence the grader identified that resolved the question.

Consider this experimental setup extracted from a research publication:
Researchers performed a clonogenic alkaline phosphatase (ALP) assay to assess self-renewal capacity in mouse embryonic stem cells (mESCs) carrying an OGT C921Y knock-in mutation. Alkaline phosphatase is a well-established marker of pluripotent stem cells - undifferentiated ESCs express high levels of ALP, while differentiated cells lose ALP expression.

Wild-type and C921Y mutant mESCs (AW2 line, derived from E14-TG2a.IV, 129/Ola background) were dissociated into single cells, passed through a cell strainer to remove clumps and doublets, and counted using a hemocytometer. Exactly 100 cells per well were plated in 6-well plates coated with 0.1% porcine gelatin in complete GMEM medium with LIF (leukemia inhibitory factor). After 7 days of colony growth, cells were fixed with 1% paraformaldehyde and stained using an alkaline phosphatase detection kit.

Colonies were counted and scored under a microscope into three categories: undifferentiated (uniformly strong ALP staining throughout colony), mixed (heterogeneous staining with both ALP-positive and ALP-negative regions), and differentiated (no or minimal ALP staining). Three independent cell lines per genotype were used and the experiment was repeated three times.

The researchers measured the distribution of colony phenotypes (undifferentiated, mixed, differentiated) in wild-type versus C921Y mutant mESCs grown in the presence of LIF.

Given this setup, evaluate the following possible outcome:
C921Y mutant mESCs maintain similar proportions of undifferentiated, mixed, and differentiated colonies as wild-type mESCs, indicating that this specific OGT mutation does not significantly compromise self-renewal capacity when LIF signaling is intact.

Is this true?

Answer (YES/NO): NO